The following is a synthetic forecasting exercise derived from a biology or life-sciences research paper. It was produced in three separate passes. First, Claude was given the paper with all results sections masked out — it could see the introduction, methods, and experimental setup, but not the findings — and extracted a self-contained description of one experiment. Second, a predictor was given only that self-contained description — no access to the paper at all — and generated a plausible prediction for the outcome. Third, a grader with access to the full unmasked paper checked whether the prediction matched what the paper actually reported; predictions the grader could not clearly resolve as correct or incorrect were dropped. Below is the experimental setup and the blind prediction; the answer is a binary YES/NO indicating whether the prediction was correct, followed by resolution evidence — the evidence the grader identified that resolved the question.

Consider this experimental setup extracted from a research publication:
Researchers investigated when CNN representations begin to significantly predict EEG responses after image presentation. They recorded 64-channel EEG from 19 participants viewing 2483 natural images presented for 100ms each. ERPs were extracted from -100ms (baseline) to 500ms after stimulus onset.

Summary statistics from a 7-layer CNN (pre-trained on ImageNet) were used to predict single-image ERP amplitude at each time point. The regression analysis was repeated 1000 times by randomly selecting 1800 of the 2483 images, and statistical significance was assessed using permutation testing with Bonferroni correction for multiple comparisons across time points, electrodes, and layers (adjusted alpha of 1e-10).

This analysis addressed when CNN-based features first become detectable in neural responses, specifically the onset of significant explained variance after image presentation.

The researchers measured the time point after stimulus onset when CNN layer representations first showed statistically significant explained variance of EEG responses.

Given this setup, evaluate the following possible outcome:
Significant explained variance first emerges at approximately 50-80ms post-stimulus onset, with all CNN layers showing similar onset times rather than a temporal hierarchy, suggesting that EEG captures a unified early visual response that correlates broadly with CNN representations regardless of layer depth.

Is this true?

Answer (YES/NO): NO